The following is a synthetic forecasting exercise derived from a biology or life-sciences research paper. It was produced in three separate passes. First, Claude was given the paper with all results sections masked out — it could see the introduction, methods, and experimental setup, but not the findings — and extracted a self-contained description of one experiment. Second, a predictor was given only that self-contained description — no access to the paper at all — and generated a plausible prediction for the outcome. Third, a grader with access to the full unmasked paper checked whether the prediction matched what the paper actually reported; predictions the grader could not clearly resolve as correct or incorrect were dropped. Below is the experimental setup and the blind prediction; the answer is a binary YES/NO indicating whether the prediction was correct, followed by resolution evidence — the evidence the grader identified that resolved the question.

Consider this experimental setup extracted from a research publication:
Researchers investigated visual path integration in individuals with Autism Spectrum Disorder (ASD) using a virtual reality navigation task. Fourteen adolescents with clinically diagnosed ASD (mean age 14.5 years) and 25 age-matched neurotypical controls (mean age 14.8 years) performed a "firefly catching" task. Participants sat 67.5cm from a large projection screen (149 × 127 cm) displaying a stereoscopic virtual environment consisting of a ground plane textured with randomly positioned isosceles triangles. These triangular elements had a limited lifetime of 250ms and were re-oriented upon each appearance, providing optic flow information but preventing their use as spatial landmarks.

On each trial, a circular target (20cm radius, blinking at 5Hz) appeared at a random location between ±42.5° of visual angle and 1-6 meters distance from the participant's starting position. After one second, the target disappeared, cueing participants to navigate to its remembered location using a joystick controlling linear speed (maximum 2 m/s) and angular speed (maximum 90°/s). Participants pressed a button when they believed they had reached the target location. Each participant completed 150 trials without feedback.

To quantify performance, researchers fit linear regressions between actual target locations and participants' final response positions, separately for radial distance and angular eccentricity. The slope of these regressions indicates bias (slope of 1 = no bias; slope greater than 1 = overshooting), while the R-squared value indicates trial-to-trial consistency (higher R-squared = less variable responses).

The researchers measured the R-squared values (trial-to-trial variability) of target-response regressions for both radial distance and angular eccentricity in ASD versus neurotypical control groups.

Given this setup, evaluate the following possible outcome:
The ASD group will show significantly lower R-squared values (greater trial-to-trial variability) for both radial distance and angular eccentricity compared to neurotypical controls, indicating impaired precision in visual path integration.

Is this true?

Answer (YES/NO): NO